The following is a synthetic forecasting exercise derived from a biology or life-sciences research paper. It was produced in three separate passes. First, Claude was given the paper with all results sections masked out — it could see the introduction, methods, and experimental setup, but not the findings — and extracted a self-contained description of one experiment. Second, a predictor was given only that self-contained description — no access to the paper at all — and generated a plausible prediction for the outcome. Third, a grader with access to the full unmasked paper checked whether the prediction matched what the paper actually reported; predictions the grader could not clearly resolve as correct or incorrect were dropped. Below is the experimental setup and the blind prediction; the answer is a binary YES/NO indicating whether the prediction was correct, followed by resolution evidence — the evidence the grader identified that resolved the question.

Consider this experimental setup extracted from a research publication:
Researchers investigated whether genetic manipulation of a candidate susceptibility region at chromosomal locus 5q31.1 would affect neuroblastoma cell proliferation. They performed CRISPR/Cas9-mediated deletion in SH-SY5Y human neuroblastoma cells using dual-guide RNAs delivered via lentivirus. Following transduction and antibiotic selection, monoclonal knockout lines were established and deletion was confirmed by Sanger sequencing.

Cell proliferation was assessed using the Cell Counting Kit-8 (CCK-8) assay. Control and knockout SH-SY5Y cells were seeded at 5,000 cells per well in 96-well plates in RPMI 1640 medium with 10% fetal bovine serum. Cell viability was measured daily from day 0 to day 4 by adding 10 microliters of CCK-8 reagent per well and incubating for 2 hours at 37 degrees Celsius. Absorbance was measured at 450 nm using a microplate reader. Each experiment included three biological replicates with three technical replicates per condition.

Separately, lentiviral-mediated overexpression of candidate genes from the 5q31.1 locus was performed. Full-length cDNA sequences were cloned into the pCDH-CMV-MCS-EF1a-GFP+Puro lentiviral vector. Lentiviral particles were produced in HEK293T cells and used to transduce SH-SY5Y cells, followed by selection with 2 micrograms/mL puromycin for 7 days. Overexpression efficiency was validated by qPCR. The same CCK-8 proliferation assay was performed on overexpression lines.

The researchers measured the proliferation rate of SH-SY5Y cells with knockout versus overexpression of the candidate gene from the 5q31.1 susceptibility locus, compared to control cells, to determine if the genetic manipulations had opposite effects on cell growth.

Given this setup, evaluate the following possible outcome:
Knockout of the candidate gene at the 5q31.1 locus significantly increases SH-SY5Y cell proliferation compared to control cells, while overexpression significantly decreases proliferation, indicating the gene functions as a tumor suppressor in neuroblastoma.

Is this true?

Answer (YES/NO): NO